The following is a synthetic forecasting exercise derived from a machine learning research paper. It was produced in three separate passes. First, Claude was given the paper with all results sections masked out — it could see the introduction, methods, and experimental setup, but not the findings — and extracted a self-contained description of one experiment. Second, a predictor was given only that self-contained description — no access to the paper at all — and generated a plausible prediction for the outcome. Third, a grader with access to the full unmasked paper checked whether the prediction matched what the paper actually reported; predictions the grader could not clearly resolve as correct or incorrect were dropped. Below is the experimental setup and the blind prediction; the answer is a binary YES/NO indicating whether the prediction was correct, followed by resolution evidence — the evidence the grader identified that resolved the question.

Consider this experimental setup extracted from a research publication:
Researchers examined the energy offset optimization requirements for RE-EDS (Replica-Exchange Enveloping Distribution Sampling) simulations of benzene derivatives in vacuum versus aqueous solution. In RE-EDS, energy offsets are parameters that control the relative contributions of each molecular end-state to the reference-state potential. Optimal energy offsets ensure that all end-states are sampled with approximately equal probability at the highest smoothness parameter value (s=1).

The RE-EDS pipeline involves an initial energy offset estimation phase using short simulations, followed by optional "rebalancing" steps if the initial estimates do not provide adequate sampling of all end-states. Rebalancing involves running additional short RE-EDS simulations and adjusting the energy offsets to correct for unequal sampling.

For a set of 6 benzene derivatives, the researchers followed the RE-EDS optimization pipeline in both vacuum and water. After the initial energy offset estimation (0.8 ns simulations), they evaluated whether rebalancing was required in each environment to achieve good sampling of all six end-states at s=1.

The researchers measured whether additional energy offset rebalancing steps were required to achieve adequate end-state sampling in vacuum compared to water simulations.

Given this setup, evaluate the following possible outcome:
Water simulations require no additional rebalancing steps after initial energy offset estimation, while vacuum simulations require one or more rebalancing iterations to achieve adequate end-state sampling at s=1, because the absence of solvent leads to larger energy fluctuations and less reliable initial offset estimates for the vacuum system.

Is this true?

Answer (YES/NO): NO